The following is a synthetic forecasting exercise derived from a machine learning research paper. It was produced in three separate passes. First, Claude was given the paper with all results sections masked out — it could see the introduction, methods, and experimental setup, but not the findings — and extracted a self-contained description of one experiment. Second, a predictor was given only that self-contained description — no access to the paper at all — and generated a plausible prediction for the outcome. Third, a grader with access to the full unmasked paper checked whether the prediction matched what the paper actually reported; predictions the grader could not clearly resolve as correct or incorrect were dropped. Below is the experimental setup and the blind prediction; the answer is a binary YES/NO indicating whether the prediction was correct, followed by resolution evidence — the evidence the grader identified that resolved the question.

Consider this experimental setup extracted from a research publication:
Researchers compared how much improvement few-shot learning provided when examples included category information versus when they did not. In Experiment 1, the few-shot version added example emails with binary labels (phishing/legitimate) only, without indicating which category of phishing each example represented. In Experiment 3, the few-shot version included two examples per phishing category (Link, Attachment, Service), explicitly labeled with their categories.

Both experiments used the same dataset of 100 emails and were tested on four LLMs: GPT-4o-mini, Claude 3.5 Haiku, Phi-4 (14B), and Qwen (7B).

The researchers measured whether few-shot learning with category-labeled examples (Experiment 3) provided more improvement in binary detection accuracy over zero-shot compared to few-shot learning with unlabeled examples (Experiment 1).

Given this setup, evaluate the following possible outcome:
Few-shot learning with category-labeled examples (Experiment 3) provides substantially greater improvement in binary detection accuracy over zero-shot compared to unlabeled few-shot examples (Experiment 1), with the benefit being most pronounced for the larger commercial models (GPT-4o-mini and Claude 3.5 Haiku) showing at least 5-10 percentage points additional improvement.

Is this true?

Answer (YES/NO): NO